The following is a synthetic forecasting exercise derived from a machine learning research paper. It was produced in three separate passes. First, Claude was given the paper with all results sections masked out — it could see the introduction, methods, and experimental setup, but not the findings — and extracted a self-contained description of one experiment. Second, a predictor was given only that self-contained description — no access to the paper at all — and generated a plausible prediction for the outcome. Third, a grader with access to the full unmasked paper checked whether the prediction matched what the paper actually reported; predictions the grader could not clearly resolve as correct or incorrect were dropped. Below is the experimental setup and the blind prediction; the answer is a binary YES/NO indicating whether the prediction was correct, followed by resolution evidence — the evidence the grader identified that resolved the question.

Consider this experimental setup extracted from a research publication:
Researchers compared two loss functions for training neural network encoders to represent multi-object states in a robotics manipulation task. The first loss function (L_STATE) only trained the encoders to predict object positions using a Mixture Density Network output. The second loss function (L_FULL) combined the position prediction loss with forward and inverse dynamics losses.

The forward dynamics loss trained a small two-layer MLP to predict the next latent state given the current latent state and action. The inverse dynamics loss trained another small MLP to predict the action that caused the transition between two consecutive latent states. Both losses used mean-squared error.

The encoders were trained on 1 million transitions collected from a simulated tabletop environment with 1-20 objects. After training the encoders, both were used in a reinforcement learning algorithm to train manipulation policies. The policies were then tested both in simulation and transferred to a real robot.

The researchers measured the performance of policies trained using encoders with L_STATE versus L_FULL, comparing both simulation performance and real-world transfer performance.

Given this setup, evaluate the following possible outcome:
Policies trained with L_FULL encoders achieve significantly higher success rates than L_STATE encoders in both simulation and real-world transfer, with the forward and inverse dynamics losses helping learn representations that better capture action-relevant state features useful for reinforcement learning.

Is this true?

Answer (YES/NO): NO